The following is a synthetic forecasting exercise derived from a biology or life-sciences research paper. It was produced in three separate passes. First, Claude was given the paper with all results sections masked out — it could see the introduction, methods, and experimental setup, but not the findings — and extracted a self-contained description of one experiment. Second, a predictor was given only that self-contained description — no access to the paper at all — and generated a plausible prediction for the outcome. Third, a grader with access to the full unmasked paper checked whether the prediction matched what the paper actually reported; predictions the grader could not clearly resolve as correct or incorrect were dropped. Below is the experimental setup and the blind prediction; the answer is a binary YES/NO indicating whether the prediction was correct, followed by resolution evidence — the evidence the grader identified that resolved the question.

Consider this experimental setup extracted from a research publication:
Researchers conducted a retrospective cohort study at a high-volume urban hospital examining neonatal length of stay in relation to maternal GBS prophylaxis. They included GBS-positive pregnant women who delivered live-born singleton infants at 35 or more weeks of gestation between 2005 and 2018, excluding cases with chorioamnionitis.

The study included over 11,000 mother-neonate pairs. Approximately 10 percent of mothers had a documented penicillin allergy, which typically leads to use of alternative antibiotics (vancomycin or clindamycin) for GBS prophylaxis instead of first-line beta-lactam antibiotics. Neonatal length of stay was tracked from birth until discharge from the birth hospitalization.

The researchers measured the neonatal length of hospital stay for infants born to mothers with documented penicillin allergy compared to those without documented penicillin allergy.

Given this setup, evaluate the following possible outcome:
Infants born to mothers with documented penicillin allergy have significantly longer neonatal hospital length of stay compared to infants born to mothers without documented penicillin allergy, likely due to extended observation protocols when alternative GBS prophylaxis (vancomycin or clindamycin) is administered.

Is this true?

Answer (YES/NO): NO